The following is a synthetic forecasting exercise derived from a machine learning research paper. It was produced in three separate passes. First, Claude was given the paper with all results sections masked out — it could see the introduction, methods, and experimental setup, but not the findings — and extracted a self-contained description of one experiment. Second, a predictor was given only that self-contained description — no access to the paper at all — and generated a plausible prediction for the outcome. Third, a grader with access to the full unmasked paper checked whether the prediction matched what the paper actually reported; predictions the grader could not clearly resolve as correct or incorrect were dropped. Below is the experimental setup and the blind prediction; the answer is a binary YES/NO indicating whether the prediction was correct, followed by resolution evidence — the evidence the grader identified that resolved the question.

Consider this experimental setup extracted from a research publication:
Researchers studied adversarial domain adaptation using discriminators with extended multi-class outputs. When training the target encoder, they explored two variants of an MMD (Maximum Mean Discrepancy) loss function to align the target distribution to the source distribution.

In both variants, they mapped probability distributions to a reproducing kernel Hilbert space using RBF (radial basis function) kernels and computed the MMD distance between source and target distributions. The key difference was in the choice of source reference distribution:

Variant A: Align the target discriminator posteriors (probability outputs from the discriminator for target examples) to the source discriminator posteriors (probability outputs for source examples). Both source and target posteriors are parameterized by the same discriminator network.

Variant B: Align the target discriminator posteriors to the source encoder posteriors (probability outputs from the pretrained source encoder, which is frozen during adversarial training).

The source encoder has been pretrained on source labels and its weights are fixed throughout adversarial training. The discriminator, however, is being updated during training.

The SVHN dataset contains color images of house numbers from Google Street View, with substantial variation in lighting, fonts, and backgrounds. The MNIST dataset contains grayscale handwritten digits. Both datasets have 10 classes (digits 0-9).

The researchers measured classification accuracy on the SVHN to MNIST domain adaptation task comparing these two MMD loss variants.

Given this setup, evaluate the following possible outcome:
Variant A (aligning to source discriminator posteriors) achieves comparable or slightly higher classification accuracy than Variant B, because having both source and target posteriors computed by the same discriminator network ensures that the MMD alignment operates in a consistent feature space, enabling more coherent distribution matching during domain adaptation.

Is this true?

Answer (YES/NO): NO